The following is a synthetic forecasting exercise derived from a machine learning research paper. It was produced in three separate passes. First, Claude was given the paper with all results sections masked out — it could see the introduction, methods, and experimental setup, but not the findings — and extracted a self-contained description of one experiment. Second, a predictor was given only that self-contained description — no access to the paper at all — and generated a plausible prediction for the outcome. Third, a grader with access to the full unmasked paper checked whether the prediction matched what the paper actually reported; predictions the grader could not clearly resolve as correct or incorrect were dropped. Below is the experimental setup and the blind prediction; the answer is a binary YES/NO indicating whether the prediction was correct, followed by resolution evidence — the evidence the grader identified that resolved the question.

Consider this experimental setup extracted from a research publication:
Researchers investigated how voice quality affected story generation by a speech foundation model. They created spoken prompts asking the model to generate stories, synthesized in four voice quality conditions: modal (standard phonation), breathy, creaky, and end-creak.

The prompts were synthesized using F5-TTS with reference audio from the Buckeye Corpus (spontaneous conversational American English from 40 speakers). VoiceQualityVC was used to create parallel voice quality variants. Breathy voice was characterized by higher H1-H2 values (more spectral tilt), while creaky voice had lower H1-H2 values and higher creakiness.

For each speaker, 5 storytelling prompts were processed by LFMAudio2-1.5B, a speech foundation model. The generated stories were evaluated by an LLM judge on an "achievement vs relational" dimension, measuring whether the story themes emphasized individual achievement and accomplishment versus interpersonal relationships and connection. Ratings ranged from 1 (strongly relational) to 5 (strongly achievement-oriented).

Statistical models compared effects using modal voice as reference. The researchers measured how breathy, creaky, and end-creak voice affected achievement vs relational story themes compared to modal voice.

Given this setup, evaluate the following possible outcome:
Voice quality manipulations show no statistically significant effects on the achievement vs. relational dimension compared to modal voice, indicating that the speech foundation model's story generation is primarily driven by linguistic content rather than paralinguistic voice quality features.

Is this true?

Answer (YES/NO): NO